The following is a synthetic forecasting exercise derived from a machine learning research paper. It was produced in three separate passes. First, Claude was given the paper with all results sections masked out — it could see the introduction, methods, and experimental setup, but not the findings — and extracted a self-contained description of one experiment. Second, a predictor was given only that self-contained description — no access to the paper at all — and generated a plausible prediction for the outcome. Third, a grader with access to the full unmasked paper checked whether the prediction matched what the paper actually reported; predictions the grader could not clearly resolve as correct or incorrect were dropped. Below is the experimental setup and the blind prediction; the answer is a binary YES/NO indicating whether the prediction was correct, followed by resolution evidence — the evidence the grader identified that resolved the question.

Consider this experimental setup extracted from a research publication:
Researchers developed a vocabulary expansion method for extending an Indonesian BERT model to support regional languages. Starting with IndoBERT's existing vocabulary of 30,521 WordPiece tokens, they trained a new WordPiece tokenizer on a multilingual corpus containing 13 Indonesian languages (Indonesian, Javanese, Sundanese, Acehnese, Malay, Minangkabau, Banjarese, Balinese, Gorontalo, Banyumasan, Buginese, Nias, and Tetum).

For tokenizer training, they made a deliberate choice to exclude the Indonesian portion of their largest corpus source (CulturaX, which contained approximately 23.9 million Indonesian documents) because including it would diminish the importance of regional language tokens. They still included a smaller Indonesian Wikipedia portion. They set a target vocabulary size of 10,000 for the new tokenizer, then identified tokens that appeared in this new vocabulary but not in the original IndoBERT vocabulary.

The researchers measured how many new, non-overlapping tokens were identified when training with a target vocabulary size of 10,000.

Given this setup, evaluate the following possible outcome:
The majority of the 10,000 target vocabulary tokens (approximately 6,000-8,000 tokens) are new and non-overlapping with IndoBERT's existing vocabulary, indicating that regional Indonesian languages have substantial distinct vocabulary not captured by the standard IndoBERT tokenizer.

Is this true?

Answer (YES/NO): NO